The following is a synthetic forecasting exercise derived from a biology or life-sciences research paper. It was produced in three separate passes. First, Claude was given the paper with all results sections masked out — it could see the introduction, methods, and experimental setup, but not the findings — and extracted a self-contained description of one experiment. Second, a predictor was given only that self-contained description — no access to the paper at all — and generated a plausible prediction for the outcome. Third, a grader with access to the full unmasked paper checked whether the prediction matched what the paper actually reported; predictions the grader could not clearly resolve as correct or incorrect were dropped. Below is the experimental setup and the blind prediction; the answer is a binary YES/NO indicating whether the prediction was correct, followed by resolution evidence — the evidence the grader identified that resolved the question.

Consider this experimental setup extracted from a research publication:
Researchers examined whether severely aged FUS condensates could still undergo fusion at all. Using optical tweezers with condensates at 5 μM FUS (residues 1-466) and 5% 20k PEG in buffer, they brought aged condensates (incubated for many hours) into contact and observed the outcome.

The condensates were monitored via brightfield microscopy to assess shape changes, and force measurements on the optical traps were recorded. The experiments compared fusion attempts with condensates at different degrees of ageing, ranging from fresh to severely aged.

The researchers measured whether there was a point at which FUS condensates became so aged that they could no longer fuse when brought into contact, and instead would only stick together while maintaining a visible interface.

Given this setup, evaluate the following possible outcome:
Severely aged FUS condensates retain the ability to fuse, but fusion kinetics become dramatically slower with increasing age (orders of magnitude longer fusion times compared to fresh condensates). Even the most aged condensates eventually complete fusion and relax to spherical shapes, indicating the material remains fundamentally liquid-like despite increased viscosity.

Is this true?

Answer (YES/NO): NO